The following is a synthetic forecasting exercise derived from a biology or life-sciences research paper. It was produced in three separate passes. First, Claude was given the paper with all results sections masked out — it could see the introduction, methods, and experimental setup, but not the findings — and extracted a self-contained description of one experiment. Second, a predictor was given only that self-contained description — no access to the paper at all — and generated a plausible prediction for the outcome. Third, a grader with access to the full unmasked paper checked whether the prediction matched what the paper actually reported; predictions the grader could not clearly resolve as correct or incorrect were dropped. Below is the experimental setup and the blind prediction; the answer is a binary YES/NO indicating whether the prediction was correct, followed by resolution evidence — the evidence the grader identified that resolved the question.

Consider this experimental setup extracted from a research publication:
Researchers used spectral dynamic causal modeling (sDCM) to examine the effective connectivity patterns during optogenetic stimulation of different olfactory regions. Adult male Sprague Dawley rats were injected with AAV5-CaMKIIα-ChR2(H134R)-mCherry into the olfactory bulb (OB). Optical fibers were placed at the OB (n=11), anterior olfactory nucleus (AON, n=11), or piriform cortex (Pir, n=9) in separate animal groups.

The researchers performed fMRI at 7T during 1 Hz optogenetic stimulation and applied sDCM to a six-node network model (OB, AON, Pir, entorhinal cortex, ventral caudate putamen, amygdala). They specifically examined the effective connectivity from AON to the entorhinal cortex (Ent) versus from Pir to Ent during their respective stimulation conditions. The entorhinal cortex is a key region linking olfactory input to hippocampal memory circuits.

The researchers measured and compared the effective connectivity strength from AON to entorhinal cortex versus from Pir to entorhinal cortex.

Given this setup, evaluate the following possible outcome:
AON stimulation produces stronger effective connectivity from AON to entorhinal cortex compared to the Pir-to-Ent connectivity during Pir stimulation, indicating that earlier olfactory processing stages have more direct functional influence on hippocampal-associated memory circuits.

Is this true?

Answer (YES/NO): NO